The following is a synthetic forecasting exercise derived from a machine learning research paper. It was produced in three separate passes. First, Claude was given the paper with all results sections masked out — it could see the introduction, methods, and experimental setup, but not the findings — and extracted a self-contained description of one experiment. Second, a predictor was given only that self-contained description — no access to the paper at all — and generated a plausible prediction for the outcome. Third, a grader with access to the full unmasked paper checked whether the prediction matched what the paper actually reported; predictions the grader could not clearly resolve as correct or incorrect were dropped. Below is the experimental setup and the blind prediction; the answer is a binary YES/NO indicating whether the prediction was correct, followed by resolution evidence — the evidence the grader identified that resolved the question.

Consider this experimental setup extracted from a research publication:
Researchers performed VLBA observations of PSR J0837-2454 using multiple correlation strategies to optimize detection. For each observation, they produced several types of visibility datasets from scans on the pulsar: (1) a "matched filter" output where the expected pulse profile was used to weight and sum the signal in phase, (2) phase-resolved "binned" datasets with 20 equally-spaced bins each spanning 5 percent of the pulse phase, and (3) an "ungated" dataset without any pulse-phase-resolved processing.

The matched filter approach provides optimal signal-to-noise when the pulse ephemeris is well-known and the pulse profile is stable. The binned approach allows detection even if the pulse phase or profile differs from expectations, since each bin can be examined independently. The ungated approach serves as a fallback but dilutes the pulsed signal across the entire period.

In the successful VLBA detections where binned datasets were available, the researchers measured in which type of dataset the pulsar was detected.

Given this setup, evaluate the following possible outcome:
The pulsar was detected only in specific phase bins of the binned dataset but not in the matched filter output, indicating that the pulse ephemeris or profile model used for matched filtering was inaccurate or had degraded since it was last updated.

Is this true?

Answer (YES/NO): YES